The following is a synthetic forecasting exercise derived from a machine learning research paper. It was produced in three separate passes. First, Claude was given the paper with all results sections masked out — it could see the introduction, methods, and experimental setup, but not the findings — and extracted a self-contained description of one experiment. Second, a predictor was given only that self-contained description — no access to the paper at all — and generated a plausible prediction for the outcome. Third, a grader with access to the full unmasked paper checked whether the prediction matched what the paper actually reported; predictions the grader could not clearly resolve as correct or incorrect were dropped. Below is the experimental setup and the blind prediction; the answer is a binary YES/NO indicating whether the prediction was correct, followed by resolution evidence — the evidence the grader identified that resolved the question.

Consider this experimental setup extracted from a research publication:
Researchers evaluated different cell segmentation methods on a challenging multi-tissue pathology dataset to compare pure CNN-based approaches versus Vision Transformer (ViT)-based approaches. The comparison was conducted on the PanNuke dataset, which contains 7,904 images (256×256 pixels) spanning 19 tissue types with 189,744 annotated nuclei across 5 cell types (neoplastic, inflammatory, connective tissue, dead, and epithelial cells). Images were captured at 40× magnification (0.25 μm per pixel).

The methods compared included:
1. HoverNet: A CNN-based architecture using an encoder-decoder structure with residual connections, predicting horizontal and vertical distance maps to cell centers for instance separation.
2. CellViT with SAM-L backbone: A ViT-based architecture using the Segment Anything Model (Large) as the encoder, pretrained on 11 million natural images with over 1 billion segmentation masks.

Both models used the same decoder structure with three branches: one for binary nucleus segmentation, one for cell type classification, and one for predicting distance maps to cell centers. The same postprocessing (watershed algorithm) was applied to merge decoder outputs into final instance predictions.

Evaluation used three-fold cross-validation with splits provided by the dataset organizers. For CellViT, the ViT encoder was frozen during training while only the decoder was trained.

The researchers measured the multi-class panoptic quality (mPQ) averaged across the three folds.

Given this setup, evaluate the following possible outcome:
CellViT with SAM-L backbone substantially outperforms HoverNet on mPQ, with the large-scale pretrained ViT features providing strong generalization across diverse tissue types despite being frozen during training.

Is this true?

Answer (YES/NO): YES